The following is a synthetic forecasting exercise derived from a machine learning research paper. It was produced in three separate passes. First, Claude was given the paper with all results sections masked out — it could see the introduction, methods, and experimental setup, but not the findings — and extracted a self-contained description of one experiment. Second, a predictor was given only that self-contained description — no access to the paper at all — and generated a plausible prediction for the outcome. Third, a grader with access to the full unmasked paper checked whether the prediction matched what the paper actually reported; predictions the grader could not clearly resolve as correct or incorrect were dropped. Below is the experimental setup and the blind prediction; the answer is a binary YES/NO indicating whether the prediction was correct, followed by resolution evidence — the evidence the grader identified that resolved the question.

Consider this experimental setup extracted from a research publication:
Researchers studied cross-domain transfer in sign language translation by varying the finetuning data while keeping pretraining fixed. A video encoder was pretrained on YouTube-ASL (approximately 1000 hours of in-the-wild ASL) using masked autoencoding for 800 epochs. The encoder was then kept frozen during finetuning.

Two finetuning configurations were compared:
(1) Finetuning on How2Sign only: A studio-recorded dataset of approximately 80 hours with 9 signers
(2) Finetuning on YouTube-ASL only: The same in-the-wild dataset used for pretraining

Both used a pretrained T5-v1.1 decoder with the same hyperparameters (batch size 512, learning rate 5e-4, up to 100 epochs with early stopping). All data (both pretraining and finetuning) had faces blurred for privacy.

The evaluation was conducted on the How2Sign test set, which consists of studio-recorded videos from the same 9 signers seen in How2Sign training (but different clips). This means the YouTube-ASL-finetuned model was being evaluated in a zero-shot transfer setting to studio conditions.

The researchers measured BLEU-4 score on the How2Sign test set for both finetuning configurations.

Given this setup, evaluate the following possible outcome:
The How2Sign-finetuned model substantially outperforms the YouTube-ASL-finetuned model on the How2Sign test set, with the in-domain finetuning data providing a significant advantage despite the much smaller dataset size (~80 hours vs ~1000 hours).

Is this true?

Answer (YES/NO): YES